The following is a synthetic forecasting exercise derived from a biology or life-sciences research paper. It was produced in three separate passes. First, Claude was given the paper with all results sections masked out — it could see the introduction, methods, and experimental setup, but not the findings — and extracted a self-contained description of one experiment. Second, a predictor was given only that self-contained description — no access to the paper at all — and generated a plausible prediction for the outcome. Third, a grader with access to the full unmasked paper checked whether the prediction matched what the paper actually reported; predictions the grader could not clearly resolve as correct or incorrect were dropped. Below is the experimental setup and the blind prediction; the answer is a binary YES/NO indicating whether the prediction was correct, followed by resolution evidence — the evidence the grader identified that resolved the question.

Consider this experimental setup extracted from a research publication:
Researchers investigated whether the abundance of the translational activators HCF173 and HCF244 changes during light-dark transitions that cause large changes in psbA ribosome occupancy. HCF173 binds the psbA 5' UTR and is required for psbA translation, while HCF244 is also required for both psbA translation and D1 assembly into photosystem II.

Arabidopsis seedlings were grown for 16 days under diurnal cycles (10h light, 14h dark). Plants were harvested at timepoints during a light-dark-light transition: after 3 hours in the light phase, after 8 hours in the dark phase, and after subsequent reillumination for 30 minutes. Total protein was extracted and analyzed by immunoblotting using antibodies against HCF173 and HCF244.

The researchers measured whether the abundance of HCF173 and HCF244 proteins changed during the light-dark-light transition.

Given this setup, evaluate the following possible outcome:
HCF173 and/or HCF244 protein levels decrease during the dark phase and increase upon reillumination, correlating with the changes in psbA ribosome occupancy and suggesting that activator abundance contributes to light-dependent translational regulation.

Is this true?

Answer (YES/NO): NO